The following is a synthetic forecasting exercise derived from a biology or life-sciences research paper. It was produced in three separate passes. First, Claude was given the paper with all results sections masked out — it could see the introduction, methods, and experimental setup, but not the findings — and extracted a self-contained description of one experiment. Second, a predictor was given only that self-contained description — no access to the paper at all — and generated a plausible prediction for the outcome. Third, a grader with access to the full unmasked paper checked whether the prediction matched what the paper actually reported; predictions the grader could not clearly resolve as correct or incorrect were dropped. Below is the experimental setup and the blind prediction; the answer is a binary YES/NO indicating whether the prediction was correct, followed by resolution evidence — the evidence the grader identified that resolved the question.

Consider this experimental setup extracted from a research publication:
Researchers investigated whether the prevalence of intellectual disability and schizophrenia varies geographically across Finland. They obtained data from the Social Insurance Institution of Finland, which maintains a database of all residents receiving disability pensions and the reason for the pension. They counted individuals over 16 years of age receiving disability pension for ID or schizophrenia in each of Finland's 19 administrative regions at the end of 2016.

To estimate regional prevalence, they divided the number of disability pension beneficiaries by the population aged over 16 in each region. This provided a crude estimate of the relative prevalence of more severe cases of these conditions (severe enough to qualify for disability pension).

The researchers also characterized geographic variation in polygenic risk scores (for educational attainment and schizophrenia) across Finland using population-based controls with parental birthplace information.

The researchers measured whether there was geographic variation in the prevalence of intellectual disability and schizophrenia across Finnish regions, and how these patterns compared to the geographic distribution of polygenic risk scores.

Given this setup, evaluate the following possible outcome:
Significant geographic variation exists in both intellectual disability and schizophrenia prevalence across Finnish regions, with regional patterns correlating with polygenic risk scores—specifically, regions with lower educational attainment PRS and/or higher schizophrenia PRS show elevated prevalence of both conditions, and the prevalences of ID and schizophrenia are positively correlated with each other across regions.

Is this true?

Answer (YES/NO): YES